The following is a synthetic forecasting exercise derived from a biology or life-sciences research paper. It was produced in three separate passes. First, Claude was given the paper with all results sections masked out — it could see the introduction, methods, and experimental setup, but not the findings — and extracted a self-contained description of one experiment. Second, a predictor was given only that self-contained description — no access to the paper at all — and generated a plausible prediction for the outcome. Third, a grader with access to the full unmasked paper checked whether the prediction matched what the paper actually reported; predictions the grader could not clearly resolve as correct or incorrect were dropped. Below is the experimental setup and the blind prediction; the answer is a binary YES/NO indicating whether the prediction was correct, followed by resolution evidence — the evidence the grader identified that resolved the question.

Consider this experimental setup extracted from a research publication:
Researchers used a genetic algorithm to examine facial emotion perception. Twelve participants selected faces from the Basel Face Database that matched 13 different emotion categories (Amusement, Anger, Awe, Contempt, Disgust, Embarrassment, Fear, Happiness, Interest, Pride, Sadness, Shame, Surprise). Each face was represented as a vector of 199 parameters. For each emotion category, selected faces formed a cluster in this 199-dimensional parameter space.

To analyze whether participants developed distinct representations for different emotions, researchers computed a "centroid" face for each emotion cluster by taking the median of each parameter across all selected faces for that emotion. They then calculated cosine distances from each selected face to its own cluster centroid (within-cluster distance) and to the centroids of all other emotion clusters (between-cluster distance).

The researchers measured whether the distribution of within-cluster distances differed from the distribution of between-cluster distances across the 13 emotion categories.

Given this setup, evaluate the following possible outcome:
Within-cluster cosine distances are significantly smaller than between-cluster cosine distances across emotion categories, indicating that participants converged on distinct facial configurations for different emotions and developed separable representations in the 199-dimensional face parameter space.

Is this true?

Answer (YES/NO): YES